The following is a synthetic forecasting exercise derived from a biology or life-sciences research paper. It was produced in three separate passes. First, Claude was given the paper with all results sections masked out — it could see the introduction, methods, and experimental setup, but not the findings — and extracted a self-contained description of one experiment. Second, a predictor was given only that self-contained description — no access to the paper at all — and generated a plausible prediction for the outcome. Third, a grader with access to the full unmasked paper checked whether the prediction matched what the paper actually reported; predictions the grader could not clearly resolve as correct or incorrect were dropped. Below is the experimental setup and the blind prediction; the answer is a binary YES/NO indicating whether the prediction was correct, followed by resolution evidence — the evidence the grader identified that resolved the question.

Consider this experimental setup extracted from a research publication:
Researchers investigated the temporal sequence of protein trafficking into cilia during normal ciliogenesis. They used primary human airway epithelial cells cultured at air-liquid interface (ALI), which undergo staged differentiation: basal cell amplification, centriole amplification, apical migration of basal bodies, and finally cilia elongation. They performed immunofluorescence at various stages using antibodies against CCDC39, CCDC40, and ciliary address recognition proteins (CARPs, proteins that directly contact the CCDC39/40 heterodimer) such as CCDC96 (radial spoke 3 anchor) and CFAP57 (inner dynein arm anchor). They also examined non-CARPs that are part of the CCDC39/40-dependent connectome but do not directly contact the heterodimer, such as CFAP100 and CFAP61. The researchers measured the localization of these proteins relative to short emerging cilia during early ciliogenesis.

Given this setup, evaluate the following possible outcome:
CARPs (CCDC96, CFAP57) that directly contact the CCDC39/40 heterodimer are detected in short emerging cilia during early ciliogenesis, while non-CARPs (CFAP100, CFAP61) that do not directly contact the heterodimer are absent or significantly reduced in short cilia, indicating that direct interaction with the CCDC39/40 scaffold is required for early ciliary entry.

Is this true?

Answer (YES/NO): YES